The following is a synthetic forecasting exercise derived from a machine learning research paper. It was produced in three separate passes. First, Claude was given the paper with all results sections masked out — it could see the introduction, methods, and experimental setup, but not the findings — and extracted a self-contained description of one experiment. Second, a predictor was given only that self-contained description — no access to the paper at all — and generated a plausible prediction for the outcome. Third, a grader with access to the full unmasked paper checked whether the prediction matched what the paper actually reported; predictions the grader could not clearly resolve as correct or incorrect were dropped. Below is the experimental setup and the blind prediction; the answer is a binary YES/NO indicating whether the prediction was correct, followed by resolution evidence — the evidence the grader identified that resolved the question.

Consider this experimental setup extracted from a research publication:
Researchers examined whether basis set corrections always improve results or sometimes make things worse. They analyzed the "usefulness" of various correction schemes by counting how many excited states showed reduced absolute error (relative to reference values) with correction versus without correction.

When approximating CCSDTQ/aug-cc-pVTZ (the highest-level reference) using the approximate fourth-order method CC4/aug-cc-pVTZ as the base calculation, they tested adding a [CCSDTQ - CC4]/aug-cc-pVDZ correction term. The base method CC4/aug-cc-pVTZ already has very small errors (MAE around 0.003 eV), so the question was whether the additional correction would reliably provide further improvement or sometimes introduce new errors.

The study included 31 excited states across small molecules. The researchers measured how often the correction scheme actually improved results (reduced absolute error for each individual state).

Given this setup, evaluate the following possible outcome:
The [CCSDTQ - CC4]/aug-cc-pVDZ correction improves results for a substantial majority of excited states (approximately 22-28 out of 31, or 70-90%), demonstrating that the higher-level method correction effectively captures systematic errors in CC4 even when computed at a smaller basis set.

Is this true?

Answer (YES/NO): YES